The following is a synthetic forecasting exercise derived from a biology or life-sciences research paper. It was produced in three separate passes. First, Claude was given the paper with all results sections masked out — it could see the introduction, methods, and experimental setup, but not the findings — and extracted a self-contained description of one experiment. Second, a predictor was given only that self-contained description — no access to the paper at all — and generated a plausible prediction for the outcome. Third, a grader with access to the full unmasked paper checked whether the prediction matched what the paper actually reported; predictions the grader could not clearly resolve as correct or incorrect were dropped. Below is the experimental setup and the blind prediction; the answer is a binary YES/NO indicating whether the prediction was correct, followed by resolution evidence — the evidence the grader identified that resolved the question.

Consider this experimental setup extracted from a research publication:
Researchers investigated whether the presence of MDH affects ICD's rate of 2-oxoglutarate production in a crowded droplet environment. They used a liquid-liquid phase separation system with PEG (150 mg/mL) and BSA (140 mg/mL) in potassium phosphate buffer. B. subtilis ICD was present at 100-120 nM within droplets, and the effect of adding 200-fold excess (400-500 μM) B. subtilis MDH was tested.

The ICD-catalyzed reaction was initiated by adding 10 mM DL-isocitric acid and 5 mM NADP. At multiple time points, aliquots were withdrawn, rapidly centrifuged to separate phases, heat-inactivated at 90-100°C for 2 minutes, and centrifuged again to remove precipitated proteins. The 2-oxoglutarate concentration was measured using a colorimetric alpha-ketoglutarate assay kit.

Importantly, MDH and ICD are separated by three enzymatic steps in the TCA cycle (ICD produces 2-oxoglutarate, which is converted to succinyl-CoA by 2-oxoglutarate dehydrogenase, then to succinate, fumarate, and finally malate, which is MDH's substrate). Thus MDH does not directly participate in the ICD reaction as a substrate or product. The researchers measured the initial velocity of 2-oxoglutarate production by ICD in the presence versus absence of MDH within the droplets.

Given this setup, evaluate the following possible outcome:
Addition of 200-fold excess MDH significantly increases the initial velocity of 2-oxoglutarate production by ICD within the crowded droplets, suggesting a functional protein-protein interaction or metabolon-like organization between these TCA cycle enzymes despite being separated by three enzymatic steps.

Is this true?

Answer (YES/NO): YES